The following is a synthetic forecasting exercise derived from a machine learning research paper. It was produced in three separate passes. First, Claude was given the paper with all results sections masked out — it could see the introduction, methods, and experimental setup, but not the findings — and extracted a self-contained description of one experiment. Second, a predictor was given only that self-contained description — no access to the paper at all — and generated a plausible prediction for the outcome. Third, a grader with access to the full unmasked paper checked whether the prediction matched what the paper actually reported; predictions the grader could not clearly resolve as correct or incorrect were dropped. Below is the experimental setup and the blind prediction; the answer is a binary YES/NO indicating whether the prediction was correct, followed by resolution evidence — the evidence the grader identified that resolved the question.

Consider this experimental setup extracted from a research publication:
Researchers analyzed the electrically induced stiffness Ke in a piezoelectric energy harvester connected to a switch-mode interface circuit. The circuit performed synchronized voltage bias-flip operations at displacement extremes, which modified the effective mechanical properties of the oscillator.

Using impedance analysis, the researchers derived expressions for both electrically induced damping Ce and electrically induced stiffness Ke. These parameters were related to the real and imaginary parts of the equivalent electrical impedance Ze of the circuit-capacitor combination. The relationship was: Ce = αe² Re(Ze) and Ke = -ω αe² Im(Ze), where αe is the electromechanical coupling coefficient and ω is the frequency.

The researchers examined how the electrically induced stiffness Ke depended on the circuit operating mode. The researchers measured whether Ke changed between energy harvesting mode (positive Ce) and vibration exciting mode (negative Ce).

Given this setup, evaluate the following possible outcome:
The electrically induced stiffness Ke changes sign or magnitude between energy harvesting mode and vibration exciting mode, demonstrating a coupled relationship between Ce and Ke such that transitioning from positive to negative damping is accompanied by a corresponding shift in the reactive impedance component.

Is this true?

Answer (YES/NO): NO